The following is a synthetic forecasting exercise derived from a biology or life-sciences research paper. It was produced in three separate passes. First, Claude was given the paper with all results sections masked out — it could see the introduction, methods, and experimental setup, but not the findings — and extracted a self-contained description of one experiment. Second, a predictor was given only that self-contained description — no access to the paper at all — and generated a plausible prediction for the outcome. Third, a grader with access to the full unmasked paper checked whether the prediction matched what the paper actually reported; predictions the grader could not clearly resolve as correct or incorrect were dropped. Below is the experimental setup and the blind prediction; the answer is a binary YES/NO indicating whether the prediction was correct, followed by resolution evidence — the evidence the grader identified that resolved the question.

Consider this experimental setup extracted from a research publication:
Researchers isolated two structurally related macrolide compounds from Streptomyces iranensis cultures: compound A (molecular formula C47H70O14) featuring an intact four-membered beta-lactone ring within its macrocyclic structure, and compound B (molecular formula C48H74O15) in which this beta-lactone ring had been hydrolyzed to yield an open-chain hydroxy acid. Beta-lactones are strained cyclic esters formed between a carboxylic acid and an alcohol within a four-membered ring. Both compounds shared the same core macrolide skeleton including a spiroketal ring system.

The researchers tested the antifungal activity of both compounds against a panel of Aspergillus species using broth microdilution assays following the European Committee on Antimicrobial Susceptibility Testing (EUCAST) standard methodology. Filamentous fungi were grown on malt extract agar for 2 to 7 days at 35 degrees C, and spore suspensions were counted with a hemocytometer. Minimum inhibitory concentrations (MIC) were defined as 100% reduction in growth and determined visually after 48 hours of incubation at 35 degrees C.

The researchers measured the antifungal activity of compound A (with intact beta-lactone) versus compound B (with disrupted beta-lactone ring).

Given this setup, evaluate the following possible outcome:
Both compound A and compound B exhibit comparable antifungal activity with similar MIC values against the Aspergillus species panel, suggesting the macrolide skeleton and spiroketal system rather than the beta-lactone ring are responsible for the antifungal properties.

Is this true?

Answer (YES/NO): NO